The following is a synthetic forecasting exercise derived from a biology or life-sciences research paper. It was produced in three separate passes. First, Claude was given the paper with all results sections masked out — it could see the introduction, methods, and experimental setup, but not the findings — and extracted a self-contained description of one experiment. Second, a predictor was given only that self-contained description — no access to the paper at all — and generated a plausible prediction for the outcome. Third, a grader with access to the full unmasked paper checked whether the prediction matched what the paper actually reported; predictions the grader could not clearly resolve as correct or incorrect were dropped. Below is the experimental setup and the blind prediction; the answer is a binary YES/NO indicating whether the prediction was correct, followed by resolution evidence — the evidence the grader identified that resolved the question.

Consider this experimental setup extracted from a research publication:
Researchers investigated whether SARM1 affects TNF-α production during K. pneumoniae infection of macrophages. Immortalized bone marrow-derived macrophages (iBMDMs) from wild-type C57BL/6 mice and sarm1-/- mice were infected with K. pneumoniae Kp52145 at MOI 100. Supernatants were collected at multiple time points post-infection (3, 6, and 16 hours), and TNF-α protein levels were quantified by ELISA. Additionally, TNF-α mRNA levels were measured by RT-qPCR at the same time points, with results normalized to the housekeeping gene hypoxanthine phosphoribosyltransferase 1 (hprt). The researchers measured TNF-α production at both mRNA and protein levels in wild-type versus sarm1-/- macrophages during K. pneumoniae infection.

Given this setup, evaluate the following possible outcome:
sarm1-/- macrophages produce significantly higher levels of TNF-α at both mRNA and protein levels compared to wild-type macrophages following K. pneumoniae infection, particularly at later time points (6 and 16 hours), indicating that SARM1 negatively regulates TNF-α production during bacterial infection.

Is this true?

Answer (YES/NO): YES